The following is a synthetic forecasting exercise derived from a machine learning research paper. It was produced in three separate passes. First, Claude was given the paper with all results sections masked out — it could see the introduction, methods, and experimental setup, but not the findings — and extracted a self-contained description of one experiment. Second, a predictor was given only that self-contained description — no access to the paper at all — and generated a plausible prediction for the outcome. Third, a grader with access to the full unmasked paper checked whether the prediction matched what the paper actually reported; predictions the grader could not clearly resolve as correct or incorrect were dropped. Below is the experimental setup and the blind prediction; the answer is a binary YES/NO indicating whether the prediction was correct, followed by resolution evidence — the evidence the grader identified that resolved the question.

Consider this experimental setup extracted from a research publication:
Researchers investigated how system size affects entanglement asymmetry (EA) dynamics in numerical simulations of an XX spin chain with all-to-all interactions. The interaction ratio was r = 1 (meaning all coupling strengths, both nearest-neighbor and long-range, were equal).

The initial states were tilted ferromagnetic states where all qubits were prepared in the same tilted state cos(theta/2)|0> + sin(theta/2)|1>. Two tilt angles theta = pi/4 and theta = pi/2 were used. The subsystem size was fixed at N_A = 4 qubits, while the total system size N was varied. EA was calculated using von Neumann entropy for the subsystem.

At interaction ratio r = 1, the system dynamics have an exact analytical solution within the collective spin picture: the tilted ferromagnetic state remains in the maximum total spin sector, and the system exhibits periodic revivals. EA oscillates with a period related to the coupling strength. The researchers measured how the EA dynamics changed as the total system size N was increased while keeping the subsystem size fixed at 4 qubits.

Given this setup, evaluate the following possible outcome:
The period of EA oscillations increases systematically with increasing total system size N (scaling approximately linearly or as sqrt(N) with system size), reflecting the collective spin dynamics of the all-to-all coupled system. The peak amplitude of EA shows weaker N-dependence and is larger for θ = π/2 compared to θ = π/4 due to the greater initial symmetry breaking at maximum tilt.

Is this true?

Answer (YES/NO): NO